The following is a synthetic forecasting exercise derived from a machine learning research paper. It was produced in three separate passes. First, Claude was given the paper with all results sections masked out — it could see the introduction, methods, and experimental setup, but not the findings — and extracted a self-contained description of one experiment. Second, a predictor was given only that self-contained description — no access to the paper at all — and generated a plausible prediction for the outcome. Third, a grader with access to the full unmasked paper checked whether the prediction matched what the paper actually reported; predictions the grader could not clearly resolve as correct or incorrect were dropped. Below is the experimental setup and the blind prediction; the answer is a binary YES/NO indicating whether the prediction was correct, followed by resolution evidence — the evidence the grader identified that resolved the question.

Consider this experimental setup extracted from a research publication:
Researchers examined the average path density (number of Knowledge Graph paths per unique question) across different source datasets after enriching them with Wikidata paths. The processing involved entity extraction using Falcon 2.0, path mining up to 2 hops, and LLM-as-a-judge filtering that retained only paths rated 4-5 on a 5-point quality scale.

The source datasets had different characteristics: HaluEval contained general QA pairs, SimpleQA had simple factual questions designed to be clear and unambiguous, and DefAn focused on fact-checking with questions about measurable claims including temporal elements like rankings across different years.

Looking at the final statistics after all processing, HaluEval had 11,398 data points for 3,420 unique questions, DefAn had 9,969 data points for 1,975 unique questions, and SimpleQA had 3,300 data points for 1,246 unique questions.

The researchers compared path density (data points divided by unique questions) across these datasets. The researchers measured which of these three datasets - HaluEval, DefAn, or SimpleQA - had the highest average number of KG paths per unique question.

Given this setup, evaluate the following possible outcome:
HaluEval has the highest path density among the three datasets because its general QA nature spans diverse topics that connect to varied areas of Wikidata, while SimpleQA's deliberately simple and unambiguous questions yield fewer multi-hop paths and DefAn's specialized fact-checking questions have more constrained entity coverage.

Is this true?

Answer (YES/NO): NO